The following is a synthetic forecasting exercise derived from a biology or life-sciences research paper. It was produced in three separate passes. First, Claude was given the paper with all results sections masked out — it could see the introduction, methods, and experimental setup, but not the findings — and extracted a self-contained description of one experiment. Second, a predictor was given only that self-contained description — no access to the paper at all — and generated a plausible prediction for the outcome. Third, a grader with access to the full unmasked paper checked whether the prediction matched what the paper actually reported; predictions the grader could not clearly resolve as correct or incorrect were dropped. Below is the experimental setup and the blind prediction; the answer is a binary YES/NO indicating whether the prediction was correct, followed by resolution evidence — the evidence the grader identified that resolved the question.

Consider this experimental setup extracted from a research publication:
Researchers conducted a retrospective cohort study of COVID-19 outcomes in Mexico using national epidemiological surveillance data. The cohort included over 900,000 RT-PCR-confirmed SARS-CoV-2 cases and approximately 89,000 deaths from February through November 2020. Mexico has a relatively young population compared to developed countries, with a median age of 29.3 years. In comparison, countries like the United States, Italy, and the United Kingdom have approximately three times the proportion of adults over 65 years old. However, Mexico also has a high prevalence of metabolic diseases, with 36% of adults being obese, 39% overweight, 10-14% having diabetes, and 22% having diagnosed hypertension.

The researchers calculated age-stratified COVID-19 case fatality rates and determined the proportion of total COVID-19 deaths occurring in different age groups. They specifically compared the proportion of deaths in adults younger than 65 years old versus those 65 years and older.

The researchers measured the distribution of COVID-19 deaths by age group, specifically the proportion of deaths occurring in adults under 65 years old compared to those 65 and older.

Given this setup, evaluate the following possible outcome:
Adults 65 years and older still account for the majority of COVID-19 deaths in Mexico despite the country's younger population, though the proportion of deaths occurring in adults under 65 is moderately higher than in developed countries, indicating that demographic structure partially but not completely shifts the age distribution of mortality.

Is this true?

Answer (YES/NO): NO